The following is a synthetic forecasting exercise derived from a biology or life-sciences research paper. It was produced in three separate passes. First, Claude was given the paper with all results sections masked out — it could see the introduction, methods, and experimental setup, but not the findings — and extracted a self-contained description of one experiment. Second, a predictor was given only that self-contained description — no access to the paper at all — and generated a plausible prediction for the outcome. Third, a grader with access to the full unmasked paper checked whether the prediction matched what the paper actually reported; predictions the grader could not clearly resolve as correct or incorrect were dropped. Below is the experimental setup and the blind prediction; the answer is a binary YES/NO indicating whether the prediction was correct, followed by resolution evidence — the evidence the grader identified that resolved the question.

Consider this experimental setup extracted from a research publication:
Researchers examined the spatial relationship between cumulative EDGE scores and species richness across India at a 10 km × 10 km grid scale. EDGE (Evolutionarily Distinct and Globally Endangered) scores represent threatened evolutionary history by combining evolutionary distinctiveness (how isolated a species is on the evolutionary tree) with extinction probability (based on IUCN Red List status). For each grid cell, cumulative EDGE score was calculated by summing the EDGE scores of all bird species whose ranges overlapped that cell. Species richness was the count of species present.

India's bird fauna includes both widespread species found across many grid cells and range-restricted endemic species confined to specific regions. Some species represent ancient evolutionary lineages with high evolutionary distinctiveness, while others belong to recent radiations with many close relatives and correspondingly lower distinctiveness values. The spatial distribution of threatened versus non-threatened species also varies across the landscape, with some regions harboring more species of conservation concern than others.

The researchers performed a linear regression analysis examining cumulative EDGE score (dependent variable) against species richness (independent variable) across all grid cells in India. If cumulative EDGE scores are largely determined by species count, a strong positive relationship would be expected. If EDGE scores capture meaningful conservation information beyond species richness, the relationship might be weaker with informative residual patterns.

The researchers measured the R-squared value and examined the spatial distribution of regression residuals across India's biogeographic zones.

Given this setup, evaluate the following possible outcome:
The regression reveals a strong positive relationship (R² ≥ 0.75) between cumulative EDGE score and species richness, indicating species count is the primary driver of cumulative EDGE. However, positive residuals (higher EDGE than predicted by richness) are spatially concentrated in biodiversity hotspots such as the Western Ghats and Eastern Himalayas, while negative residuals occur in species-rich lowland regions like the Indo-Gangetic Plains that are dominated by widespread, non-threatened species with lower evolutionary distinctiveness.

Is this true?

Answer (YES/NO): NO